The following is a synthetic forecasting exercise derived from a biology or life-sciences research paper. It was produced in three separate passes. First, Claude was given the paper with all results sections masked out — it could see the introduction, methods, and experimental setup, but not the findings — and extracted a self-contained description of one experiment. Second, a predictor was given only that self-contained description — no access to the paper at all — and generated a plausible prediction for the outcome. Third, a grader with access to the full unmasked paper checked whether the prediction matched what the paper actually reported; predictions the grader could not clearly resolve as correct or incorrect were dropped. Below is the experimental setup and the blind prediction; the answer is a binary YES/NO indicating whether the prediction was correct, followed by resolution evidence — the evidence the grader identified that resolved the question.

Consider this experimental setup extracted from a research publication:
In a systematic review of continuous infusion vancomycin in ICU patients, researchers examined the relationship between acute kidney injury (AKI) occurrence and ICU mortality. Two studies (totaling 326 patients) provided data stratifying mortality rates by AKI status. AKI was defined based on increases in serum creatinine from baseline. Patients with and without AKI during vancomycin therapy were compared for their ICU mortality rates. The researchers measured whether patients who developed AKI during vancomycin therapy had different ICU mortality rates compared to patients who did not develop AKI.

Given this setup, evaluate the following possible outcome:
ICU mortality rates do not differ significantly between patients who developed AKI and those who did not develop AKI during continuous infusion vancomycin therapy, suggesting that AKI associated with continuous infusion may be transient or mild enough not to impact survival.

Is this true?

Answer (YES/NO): NO